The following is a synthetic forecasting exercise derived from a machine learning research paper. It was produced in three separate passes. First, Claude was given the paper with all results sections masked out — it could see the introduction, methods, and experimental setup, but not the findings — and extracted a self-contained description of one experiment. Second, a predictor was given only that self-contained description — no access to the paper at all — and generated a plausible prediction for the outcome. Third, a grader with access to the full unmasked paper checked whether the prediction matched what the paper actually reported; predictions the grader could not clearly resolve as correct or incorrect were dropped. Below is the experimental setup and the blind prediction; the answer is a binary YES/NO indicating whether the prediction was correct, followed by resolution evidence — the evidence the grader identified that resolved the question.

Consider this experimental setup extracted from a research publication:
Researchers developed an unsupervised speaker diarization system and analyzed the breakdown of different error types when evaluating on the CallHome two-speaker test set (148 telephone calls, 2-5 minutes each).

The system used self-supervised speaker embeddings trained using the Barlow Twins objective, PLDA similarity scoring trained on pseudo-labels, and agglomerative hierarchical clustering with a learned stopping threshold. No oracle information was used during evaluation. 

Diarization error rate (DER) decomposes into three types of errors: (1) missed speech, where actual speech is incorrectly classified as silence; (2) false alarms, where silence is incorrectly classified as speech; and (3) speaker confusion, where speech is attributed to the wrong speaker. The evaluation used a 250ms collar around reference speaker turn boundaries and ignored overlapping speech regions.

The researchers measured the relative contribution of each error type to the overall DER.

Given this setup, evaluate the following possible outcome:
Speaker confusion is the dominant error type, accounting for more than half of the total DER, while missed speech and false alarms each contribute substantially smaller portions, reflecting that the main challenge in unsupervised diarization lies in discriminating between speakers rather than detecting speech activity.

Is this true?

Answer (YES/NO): YES